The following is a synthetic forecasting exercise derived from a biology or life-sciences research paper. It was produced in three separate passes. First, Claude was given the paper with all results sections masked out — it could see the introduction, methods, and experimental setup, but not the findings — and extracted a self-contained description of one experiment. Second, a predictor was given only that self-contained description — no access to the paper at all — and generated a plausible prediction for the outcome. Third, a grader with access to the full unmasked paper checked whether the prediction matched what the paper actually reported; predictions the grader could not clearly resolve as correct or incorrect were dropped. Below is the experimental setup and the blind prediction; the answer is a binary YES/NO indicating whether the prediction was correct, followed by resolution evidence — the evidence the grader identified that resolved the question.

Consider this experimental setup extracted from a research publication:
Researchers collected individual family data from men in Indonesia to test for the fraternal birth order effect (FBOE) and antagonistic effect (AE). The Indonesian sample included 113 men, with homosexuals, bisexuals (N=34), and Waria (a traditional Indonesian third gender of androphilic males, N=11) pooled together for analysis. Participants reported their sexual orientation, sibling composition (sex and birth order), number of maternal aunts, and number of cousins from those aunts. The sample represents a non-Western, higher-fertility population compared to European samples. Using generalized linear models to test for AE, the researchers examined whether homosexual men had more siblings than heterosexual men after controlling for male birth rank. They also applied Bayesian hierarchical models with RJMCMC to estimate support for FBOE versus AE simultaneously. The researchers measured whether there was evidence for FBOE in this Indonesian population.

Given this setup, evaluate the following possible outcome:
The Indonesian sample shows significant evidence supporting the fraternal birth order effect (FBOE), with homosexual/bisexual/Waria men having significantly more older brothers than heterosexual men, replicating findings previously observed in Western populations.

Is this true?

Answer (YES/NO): YES